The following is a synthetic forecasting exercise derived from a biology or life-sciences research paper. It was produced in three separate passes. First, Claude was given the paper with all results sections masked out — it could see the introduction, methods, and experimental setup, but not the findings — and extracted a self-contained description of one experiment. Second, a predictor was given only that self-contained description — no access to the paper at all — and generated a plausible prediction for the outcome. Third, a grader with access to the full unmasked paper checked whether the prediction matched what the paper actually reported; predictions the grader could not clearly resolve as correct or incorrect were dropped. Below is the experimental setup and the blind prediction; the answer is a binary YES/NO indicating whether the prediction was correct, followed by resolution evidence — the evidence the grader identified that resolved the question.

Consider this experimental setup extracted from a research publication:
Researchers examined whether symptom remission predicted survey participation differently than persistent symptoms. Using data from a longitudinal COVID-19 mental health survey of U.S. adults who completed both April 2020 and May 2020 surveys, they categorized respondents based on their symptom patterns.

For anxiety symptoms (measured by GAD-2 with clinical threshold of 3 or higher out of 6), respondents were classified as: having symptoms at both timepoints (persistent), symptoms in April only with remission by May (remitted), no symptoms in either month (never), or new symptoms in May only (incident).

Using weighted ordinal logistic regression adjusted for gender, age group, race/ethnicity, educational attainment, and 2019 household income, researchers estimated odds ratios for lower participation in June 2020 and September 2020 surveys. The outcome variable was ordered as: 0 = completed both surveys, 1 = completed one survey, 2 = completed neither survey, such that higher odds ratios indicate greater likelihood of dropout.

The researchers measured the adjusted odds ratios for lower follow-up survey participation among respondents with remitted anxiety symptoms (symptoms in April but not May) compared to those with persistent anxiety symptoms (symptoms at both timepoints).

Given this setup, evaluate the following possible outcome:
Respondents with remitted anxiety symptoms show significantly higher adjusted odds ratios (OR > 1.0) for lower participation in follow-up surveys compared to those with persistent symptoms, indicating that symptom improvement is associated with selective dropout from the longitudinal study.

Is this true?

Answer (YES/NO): NO